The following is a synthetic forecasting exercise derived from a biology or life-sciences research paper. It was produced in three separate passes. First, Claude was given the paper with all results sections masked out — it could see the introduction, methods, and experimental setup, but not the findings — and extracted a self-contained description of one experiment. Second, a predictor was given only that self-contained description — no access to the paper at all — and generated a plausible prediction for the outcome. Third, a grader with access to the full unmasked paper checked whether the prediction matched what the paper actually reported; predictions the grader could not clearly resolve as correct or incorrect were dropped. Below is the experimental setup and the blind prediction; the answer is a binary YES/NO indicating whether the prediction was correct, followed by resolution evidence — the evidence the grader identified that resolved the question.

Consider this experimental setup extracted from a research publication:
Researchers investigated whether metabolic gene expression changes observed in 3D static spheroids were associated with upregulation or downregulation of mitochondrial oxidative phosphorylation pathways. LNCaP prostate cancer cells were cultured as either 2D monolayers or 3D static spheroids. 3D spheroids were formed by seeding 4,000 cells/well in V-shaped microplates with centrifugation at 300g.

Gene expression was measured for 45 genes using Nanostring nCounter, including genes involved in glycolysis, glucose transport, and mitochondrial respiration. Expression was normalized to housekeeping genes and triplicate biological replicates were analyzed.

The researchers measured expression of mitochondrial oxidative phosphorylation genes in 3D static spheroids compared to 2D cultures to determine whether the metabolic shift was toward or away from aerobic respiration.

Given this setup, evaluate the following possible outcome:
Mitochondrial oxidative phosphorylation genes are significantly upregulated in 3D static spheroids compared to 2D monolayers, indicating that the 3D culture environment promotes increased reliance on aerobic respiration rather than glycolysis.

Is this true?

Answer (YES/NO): NO